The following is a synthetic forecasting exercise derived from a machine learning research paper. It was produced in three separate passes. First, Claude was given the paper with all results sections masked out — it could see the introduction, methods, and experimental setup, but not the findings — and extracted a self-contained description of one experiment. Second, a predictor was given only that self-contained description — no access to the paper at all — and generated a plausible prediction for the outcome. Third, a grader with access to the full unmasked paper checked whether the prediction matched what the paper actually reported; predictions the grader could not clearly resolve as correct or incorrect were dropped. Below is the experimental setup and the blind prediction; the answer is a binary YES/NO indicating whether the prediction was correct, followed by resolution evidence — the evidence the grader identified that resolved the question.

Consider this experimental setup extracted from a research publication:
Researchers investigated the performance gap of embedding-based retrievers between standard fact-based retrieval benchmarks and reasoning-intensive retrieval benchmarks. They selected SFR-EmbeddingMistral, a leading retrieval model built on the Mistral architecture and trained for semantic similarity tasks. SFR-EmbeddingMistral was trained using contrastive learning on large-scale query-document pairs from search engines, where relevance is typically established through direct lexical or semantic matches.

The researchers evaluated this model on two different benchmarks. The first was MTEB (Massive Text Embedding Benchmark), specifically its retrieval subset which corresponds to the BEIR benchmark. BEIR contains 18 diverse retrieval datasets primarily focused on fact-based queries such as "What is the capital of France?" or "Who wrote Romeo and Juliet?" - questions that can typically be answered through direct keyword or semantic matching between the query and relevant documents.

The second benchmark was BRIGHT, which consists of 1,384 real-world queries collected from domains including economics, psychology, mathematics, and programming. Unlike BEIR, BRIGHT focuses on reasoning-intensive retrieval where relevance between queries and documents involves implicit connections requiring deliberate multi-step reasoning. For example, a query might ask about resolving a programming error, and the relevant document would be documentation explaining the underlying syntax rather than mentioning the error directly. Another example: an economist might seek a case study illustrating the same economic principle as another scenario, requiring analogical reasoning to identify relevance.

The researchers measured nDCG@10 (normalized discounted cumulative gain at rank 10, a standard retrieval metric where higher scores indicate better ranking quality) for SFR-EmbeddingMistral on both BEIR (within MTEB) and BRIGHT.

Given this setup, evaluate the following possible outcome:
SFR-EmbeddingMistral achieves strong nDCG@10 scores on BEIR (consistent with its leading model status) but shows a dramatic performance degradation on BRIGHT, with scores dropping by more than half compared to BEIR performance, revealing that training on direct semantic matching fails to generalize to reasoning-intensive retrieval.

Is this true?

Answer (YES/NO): YES